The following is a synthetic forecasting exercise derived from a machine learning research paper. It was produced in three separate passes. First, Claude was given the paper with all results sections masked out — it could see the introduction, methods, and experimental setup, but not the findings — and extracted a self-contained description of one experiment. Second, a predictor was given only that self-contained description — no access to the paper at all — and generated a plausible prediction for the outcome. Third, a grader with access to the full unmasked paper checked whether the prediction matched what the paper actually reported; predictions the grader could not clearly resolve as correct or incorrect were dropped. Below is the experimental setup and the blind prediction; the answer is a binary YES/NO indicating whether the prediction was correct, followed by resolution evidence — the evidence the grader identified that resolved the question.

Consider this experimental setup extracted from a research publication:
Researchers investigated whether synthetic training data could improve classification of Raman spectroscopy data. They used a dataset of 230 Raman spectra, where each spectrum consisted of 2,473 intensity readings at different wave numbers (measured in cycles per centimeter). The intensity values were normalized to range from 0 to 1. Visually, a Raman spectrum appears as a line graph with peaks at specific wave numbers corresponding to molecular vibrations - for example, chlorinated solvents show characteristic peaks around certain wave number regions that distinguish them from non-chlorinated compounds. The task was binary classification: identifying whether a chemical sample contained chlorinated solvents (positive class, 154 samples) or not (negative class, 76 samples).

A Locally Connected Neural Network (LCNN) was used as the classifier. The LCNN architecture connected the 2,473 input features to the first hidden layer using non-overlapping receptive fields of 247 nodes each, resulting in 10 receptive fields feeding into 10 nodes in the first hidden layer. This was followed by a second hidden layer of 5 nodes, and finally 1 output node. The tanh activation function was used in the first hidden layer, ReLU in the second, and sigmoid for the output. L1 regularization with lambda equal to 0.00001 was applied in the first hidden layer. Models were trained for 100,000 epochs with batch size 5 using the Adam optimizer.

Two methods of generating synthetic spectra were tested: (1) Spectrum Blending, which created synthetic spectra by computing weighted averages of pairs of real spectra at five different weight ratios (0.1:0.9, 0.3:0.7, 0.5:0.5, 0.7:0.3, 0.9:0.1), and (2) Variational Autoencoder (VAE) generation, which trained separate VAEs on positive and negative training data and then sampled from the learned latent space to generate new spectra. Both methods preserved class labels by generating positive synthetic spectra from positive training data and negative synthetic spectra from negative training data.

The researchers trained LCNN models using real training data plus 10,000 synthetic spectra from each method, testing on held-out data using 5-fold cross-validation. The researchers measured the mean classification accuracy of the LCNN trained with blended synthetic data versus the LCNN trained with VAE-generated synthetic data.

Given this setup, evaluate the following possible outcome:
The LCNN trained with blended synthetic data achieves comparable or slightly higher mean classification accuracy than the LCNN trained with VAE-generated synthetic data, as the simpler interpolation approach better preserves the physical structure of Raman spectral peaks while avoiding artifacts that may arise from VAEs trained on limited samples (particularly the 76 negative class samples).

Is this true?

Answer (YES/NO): YES